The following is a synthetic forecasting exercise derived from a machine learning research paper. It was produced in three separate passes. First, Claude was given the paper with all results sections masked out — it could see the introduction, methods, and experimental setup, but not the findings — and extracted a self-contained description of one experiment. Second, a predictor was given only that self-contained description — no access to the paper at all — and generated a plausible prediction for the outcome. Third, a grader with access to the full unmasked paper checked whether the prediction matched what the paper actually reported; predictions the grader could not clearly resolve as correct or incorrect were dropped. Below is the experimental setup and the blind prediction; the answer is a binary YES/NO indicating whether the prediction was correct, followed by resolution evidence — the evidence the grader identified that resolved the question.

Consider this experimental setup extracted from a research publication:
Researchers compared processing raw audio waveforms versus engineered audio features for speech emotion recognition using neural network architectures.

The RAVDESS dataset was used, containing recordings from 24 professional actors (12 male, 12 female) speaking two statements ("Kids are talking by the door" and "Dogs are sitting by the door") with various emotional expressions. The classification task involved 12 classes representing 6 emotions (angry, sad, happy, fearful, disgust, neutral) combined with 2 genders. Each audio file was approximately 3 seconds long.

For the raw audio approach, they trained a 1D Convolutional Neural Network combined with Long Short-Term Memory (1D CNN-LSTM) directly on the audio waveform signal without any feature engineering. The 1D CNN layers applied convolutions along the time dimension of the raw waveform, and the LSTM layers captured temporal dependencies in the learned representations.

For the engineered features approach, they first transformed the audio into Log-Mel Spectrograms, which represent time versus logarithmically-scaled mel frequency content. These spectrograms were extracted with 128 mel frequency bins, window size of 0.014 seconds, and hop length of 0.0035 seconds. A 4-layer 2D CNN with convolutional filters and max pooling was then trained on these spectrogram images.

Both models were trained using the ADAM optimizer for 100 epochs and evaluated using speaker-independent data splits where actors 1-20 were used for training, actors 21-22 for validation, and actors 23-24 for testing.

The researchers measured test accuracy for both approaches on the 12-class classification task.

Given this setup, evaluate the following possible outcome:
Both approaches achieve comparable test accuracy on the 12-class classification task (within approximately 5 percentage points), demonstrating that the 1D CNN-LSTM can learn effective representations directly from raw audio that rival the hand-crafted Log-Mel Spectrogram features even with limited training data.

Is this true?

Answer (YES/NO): NO